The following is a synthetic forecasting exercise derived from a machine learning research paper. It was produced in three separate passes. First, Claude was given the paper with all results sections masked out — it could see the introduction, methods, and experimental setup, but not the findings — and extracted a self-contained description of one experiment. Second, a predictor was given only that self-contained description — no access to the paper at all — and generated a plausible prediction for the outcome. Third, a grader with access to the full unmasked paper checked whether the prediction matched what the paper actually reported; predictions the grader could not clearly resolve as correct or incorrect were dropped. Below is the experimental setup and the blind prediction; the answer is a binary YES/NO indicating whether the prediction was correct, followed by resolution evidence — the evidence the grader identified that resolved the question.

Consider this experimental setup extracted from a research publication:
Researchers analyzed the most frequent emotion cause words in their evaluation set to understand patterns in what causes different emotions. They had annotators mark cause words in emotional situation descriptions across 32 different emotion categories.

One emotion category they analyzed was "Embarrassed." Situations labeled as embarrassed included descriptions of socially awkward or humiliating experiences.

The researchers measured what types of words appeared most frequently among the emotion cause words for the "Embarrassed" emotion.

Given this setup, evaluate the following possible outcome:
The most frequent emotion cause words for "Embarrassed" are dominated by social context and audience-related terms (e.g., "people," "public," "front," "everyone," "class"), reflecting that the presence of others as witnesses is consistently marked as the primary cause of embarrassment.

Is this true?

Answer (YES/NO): NO